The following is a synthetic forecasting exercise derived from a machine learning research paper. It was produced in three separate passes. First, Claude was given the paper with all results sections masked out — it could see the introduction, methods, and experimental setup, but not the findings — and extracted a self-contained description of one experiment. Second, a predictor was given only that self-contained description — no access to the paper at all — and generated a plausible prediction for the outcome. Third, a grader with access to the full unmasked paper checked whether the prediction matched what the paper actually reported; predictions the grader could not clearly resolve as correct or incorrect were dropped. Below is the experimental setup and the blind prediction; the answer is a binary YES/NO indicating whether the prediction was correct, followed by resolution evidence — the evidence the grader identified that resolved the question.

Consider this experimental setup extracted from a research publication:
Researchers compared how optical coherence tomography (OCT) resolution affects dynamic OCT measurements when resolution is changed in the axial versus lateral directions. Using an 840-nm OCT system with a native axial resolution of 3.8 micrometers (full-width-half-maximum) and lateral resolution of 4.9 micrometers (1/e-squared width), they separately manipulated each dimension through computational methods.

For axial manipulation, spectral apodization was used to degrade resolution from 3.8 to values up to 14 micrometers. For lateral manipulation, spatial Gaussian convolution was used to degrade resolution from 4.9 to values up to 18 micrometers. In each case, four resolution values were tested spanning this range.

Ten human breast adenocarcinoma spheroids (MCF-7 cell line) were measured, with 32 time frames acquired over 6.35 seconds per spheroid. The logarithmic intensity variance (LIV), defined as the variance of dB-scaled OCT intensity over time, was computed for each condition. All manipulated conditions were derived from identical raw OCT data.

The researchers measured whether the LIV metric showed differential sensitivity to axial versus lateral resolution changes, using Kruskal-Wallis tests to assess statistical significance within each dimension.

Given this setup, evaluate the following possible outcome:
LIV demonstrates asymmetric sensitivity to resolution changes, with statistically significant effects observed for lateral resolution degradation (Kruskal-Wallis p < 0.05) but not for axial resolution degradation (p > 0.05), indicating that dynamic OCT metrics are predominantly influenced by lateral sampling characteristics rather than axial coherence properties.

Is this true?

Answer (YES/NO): NO